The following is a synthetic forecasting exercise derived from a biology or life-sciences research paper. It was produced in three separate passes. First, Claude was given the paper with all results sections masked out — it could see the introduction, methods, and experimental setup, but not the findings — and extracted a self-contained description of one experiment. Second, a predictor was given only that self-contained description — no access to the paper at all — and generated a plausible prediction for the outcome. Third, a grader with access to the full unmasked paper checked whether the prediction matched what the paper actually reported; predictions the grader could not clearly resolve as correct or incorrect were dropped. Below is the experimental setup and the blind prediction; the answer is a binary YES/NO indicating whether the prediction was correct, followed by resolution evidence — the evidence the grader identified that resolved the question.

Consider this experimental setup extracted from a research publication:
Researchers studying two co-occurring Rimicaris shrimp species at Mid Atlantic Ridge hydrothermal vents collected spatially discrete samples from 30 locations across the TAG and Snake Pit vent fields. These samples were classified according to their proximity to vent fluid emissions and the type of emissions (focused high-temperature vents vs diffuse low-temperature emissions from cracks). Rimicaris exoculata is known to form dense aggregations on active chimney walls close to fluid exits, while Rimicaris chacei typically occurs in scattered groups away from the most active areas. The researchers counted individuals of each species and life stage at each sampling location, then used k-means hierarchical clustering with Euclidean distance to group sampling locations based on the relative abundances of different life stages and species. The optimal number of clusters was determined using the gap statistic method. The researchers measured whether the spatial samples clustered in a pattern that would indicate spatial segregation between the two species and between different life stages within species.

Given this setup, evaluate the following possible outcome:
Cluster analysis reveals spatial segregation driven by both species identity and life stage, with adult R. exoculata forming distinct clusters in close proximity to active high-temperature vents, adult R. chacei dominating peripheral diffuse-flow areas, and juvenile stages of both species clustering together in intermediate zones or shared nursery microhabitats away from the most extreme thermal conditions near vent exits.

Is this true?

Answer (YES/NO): NO